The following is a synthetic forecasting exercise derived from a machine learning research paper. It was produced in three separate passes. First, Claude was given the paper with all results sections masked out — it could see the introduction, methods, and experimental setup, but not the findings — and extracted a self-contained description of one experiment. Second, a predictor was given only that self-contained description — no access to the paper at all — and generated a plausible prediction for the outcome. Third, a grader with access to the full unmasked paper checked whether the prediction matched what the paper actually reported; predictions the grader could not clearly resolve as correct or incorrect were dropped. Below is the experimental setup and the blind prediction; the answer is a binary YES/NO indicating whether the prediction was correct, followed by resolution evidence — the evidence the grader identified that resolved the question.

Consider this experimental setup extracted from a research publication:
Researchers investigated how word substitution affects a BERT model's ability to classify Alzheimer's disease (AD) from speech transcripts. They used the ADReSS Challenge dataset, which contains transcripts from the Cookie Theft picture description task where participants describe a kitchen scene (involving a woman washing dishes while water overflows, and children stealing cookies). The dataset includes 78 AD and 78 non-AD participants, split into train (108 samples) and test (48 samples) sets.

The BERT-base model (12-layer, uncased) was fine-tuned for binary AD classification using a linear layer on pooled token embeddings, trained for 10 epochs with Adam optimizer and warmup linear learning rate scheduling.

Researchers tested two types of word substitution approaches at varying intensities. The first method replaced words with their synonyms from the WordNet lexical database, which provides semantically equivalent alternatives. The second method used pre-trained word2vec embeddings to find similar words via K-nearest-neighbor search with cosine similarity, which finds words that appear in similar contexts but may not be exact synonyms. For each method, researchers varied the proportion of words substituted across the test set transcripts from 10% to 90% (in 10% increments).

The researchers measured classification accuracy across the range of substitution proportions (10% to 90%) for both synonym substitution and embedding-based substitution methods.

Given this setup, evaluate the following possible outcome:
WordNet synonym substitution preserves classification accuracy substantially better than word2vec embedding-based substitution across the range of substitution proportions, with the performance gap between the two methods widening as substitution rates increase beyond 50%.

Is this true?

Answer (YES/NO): NO